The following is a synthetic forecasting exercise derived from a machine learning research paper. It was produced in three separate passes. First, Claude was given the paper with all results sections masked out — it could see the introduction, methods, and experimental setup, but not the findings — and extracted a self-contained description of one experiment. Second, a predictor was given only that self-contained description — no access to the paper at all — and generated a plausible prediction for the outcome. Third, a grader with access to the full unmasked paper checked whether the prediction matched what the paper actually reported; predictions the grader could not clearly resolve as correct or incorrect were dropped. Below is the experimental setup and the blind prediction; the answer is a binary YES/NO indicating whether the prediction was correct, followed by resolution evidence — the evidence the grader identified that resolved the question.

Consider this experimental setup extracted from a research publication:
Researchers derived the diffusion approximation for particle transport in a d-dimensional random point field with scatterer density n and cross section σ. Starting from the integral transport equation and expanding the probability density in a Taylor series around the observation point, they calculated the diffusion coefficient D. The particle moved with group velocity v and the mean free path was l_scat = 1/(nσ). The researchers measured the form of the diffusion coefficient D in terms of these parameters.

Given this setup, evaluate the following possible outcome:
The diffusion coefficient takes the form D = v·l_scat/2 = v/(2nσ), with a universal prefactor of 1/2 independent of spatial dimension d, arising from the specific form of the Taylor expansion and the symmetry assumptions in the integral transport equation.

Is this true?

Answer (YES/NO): NO